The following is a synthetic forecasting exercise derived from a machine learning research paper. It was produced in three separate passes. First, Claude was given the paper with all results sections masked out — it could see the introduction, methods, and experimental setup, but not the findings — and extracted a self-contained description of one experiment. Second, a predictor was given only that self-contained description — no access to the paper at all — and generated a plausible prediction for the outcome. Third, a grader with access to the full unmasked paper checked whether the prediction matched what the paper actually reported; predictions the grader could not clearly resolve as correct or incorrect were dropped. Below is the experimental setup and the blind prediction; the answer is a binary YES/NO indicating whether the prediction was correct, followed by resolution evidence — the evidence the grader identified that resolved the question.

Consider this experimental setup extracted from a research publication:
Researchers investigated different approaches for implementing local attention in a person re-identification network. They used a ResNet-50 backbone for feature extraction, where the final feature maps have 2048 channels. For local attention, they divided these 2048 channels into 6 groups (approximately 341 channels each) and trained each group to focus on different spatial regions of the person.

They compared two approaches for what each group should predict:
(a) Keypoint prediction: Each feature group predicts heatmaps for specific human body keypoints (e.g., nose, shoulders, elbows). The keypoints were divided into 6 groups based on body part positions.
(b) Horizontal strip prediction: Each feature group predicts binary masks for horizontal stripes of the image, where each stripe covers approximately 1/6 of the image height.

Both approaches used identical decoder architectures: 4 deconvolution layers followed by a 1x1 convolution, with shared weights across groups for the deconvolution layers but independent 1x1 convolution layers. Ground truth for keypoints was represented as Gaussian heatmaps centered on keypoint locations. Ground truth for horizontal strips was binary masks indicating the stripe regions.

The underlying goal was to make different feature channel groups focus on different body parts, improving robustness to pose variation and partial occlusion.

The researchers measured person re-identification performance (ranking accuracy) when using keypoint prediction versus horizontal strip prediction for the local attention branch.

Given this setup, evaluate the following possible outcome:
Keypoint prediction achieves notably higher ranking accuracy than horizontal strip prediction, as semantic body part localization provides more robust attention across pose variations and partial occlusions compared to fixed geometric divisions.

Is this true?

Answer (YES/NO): YES